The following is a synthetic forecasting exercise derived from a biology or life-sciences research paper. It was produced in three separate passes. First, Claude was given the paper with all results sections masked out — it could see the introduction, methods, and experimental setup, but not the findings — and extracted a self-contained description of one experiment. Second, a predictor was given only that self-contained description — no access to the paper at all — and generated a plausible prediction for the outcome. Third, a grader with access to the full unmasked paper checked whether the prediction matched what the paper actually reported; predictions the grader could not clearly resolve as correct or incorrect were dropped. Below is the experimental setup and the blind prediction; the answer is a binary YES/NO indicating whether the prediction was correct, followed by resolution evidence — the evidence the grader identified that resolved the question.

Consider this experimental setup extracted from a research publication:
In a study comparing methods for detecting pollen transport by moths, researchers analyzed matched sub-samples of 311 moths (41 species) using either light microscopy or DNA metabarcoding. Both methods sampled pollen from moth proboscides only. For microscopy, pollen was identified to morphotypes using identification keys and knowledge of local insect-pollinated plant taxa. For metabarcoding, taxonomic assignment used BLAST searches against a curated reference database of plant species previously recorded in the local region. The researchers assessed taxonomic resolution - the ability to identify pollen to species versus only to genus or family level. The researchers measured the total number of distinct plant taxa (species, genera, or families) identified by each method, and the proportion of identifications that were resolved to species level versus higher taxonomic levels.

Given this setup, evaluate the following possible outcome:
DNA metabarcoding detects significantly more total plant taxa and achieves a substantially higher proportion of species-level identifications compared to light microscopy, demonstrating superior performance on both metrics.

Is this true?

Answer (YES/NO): NO